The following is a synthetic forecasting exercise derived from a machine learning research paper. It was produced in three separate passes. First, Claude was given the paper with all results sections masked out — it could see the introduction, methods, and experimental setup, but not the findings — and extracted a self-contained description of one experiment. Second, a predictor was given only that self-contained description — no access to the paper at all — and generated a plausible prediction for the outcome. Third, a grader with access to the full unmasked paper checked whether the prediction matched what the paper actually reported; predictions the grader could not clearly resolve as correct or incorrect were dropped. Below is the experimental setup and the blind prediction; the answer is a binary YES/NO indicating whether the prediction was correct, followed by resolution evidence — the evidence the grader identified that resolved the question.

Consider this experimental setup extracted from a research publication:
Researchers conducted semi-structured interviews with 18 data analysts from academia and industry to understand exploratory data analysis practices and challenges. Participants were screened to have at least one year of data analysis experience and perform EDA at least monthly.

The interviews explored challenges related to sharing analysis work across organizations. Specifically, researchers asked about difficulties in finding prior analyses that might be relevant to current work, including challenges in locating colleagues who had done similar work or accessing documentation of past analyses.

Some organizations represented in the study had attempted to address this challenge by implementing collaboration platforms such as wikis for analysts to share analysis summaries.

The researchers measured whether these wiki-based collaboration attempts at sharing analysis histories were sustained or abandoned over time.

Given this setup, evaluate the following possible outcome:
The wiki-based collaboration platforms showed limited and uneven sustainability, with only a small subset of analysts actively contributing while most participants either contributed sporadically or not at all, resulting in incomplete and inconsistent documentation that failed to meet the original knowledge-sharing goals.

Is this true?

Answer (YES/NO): NO